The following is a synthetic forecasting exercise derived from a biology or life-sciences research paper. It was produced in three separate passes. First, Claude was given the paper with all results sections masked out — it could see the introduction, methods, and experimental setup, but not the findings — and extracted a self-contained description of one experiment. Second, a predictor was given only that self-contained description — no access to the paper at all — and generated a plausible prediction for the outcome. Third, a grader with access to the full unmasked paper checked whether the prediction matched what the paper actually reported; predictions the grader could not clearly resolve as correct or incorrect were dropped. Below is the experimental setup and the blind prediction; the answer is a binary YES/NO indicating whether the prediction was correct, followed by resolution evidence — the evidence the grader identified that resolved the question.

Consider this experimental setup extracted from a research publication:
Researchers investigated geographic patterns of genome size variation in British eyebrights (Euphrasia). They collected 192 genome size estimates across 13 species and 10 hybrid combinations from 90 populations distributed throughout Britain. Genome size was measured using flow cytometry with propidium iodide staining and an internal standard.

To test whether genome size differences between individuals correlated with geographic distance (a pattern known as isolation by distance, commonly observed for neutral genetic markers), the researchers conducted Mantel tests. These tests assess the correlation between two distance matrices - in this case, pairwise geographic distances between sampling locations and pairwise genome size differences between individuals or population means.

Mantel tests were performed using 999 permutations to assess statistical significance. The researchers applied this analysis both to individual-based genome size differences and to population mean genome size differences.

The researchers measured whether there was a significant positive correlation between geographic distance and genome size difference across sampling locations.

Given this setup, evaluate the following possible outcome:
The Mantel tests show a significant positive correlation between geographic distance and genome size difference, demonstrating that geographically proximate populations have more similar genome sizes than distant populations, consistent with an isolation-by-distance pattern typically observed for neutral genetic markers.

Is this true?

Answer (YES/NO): YES